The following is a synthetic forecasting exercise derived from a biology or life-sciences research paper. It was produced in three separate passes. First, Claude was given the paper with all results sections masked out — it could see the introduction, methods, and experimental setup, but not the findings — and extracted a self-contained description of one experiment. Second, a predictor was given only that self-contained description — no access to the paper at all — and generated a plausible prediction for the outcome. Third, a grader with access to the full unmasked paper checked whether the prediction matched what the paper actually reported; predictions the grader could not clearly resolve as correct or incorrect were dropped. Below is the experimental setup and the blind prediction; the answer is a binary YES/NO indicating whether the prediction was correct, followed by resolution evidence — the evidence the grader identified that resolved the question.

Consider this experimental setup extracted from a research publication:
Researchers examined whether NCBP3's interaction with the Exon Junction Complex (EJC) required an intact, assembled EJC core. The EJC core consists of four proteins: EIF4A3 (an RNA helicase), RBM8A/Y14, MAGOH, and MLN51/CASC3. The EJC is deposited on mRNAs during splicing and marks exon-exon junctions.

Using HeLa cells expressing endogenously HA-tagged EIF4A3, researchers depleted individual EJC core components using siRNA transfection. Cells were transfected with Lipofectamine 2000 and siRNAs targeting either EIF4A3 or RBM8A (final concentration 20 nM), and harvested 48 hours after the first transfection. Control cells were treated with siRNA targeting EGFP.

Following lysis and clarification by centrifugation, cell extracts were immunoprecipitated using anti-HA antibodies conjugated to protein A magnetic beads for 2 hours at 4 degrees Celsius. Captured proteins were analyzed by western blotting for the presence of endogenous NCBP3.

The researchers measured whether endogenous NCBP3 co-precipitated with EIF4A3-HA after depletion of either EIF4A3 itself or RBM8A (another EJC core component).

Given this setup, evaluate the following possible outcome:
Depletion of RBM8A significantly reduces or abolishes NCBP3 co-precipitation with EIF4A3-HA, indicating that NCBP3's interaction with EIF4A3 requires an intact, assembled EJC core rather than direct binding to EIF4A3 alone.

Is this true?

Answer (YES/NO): YES